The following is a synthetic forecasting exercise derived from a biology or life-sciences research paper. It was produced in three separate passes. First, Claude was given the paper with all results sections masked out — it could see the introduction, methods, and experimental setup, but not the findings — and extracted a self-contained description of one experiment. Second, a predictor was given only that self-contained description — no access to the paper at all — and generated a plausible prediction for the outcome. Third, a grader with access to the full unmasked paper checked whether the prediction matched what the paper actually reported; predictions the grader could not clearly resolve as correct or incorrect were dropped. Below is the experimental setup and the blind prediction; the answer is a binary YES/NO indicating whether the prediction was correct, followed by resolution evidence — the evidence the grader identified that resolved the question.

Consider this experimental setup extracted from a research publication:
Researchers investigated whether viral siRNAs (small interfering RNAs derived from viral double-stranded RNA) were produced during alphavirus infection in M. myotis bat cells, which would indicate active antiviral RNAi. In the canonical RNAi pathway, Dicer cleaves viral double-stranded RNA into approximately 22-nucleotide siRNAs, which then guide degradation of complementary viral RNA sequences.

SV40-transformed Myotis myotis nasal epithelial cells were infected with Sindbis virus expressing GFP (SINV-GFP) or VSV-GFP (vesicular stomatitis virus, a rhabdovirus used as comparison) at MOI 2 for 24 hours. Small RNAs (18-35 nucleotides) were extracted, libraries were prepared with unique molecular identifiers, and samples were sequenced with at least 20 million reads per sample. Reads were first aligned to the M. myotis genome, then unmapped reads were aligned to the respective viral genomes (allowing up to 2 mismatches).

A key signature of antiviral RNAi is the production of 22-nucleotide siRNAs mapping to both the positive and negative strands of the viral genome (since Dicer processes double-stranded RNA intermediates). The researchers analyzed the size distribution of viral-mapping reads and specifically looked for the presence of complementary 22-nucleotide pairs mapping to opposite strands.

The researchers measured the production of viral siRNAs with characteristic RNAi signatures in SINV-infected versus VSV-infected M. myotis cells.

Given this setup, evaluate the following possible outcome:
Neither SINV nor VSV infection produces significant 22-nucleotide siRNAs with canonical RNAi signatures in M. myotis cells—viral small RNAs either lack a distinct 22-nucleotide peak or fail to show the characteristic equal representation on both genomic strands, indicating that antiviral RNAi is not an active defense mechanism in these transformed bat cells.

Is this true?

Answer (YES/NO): YES